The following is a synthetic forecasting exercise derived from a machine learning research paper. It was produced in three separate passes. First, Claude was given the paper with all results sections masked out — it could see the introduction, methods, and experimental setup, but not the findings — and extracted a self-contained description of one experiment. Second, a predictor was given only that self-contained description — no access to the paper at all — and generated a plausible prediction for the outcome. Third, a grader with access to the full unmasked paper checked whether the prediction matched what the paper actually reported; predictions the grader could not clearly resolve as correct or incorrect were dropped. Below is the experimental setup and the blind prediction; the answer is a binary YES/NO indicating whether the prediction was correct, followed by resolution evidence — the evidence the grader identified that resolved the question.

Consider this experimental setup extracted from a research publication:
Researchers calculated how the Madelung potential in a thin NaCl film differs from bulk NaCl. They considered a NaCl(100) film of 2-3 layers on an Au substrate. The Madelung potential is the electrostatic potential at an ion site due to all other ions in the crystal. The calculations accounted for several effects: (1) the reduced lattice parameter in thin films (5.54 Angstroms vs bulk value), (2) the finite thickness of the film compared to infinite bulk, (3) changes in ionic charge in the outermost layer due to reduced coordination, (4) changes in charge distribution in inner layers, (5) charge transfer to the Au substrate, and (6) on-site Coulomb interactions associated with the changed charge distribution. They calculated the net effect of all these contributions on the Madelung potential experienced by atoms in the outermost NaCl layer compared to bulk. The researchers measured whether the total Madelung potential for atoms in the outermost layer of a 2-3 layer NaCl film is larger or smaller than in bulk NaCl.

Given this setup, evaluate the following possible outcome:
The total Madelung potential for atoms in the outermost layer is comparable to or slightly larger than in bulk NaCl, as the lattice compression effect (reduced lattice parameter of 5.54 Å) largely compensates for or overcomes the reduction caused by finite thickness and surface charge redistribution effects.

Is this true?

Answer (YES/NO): NO